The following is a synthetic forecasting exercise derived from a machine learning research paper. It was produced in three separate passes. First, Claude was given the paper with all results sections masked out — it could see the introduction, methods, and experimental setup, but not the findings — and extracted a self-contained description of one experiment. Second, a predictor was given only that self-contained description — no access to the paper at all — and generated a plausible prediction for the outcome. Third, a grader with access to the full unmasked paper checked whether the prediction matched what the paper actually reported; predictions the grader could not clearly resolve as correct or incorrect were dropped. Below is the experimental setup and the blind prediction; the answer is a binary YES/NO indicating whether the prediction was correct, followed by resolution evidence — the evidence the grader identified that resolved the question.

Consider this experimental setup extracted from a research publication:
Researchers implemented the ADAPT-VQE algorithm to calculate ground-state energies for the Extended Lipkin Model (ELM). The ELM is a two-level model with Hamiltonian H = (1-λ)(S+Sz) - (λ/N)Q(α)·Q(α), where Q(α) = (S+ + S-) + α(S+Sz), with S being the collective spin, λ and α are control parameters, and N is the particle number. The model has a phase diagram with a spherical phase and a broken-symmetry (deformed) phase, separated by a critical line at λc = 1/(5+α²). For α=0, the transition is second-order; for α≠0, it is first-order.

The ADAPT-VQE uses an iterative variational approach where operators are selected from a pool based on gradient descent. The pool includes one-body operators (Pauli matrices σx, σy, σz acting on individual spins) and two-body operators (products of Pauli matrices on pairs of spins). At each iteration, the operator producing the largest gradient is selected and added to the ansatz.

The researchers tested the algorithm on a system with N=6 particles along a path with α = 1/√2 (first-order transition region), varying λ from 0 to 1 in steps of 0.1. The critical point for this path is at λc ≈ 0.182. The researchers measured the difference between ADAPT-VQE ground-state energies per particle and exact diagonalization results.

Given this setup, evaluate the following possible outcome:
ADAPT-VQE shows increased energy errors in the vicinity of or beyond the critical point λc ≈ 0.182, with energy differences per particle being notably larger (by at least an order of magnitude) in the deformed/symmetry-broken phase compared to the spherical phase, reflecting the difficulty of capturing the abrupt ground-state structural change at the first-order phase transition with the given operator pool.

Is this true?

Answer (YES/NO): NO